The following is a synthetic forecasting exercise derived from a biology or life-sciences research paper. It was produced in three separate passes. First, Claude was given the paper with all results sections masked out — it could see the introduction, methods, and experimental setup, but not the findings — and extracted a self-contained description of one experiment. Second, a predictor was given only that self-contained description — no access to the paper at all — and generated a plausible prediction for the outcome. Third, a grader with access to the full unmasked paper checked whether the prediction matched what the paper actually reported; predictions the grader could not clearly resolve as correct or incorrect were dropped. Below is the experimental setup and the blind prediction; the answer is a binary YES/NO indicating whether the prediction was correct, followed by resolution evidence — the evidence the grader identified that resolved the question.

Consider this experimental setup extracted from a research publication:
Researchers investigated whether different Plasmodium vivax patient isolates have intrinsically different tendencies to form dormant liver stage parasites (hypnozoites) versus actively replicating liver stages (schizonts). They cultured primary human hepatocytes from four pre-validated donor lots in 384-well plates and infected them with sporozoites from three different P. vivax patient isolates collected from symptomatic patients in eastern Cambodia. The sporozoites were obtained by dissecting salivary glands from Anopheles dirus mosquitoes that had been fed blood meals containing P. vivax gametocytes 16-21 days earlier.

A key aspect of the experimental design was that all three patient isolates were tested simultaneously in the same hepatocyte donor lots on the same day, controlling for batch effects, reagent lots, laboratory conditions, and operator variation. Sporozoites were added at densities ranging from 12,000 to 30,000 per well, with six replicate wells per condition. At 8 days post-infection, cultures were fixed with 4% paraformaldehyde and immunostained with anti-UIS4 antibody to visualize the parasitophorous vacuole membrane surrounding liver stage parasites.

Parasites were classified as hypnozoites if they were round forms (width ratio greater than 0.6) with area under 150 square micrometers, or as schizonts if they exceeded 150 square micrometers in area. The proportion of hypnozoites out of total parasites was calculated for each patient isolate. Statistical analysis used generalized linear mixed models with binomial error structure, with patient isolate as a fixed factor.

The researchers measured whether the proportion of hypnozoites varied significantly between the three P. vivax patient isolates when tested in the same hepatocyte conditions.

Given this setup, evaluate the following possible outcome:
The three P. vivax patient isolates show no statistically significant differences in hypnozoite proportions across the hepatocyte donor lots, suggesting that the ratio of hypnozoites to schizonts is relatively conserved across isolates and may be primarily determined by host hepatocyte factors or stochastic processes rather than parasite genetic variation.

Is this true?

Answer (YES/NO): NO